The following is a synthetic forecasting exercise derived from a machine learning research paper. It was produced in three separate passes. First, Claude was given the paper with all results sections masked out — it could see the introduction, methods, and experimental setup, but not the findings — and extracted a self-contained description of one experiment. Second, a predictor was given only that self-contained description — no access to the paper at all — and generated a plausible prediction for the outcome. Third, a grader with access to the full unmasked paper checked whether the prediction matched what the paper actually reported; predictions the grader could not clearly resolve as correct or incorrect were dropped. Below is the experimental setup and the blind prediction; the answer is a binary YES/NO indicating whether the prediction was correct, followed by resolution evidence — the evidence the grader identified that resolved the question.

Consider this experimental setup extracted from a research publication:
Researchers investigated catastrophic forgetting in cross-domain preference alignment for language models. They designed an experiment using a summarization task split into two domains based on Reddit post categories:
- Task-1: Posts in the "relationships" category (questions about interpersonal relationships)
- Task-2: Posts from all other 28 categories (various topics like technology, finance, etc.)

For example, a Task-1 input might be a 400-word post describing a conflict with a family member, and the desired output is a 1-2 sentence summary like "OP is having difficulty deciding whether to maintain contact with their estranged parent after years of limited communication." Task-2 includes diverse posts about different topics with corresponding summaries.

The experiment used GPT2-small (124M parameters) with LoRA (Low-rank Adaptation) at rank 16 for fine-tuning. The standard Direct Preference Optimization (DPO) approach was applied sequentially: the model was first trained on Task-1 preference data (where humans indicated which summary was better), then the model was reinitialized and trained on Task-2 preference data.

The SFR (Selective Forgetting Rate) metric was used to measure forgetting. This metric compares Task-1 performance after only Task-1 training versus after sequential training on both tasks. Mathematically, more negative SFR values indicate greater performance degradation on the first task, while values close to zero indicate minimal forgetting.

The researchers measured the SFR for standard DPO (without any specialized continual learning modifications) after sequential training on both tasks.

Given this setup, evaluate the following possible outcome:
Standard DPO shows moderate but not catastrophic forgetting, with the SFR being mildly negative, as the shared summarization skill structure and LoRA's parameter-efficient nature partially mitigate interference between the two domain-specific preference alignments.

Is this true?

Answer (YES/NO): NO